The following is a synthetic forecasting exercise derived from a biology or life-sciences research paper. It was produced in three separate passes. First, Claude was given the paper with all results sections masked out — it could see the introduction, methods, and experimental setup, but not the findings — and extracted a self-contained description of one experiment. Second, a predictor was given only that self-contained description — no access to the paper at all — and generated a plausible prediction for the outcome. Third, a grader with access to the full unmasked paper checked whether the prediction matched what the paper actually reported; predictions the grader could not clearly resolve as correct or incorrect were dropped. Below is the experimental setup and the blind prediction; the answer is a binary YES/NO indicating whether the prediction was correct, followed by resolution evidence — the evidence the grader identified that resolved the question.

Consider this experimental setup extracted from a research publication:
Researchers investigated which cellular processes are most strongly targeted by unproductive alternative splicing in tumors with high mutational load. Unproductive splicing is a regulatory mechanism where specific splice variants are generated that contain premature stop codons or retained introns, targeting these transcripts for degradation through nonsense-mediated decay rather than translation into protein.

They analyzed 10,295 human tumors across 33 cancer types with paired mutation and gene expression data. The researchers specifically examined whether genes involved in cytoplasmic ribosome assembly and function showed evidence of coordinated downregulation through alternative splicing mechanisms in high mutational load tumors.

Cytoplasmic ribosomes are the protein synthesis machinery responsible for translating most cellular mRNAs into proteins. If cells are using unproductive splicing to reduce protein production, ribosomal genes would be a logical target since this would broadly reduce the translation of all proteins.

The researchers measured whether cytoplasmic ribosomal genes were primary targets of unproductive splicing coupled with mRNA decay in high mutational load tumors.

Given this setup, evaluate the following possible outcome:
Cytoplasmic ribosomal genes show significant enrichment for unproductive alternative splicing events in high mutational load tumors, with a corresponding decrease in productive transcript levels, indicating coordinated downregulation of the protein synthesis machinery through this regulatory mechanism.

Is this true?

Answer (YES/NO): YES